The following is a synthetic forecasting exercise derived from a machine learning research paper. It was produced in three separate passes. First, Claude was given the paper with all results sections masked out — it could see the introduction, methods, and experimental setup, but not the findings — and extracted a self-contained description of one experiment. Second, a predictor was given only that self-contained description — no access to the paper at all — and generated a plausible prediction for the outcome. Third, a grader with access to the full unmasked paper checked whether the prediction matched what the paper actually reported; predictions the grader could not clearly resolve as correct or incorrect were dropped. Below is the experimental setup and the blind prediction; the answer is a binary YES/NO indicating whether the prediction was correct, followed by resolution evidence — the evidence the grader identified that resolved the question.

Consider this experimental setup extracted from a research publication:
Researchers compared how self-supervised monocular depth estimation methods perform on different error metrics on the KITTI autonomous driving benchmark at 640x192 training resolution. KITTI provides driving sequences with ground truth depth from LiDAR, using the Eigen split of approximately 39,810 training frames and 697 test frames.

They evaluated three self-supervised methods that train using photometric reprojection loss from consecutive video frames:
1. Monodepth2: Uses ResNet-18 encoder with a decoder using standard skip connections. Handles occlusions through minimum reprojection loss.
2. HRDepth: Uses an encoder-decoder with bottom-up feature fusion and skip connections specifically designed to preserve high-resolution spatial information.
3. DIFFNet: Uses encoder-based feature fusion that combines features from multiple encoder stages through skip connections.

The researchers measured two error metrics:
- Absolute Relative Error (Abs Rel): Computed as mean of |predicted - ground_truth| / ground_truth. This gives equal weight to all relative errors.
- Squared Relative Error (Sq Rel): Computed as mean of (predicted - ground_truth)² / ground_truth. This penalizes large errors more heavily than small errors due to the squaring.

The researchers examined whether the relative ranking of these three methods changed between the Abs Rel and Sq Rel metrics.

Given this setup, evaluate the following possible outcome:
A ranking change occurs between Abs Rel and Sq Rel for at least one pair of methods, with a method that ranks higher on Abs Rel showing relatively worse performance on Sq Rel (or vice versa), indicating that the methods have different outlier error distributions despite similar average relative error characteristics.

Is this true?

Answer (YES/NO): NO